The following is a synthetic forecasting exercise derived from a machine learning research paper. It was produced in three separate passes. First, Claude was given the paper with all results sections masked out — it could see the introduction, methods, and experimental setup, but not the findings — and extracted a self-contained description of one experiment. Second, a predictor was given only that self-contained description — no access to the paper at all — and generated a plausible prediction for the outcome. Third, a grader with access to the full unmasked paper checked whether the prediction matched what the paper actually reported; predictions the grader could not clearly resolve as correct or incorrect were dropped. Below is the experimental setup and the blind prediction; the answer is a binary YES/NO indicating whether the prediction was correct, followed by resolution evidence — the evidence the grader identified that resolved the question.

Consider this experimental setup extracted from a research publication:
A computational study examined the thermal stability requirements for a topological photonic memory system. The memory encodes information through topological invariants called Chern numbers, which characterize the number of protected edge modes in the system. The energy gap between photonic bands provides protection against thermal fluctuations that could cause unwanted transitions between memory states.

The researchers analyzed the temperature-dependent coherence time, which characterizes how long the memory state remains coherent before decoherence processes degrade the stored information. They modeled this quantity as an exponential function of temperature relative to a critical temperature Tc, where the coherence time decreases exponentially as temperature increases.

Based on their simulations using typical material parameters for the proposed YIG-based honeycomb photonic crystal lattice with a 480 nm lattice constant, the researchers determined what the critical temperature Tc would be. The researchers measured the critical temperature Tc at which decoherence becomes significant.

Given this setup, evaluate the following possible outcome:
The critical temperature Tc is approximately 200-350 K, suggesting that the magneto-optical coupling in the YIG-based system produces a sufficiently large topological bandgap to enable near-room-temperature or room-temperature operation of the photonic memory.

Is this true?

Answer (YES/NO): NO